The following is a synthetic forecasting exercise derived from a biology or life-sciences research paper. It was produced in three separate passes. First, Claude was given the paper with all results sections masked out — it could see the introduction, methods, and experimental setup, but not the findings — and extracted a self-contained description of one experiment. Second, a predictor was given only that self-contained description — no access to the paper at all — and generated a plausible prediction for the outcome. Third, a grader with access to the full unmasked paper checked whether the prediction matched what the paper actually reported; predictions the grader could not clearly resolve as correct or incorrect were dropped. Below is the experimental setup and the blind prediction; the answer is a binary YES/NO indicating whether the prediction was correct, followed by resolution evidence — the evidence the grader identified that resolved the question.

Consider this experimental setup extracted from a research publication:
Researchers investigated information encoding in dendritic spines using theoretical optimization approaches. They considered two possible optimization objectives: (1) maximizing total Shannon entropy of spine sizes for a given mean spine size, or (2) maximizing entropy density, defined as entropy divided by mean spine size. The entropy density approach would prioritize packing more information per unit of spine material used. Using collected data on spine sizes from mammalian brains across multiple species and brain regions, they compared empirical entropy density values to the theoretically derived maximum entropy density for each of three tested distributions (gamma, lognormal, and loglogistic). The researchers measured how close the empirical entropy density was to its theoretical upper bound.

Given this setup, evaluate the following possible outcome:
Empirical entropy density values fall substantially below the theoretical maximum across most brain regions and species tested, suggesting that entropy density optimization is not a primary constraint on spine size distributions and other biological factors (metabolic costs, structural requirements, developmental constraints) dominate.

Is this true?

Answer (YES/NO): YES